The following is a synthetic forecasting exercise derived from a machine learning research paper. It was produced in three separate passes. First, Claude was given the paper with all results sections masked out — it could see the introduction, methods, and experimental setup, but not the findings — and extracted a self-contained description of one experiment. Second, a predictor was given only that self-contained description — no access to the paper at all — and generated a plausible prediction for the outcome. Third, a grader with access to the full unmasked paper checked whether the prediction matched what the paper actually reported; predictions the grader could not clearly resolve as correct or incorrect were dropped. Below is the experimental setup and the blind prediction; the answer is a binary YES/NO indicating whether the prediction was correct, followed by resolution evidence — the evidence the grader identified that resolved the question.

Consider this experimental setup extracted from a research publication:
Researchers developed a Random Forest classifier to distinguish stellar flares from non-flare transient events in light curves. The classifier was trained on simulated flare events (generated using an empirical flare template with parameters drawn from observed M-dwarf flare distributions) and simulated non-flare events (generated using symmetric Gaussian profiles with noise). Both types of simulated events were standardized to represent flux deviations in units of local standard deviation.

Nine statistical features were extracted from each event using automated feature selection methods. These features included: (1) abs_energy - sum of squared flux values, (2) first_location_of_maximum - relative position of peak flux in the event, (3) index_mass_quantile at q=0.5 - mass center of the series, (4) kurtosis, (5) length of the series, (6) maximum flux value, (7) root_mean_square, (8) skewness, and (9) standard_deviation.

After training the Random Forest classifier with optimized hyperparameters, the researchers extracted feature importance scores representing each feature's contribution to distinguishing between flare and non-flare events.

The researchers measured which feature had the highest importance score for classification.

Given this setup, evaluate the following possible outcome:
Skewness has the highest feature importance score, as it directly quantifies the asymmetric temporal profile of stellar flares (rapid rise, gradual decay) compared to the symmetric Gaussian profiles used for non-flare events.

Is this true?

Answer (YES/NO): NO